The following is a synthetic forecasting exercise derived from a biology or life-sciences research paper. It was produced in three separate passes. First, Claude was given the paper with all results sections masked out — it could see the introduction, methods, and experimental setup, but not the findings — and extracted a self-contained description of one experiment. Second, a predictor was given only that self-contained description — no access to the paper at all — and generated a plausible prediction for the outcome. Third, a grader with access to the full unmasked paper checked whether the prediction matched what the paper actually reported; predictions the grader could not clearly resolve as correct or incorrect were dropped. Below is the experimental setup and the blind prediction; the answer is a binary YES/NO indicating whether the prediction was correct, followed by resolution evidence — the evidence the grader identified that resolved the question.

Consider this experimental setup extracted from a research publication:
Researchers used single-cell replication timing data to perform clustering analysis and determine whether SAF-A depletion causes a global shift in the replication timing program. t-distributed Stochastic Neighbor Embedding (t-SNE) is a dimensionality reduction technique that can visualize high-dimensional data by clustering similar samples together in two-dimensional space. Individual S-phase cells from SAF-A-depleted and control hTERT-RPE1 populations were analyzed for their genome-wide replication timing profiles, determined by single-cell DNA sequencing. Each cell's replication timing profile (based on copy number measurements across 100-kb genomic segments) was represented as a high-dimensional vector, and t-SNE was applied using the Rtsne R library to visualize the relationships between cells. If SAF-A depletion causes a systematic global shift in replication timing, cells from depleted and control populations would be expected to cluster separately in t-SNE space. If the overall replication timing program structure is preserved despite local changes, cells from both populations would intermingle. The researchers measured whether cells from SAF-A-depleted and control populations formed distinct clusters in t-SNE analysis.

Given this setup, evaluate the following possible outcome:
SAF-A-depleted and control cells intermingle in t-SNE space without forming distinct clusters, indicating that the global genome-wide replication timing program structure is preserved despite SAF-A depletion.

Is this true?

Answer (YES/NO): NO